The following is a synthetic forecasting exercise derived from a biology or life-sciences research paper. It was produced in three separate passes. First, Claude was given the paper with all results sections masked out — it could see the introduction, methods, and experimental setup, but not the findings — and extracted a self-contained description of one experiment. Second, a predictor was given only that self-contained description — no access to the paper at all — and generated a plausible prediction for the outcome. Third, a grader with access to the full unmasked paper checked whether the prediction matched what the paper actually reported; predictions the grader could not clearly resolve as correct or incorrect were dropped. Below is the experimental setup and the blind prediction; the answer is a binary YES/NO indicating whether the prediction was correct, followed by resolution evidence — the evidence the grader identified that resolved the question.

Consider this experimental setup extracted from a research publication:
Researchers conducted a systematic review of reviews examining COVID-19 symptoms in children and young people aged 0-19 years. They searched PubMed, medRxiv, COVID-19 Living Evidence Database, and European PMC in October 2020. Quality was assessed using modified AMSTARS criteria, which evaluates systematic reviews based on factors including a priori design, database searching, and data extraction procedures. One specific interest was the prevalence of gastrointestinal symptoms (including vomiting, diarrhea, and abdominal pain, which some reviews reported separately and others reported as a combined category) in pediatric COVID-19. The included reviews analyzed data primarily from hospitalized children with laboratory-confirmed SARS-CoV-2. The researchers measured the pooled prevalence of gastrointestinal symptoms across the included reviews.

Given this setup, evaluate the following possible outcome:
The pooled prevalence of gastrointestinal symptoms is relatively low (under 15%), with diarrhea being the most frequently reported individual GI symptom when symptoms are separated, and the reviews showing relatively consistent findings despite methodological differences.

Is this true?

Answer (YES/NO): NO